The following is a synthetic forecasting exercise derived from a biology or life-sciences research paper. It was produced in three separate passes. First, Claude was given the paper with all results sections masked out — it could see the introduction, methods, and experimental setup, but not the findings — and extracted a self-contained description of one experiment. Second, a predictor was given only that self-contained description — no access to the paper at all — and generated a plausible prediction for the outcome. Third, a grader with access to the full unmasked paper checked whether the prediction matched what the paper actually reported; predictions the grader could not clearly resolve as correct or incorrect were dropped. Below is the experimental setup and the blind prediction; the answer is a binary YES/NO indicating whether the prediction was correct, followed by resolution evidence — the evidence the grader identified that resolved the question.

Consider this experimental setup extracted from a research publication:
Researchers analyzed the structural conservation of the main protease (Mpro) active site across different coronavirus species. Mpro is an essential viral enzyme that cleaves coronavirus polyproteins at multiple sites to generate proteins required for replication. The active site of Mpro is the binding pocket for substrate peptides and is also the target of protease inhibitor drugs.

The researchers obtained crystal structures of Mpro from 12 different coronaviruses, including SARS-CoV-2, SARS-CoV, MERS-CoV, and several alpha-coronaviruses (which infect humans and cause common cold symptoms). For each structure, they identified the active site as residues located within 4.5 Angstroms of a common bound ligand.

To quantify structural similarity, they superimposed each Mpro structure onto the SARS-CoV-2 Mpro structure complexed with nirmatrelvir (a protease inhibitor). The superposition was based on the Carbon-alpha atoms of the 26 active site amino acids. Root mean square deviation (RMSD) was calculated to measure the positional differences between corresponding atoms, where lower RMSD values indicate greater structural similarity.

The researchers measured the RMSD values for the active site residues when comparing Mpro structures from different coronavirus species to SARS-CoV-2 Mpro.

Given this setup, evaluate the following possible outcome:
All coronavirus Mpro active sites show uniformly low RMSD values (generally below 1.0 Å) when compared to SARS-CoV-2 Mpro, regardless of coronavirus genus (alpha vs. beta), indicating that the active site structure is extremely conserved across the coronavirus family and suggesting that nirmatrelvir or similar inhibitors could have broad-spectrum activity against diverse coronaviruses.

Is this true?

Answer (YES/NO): YES